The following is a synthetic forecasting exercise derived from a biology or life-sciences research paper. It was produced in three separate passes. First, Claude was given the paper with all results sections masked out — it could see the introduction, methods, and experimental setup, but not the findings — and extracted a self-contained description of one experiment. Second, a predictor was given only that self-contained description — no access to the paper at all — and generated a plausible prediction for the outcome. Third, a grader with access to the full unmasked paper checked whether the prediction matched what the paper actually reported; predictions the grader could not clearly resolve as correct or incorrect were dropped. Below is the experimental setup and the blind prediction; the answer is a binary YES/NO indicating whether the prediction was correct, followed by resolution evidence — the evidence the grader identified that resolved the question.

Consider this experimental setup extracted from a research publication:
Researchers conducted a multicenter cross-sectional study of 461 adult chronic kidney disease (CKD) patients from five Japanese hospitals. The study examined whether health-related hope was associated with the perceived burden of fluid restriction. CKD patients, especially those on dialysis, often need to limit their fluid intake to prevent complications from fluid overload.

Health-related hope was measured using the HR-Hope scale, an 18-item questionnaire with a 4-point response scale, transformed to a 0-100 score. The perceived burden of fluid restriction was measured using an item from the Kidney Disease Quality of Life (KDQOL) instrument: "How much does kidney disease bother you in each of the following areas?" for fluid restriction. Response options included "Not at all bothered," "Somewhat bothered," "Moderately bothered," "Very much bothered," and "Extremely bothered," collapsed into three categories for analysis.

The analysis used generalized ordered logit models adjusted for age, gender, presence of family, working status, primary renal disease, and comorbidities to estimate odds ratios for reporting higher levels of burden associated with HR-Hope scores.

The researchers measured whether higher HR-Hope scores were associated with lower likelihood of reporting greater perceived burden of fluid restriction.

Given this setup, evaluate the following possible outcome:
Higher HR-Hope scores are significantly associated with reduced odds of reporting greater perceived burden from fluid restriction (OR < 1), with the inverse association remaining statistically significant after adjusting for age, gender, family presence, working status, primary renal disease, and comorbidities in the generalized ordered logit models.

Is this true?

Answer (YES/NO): YES